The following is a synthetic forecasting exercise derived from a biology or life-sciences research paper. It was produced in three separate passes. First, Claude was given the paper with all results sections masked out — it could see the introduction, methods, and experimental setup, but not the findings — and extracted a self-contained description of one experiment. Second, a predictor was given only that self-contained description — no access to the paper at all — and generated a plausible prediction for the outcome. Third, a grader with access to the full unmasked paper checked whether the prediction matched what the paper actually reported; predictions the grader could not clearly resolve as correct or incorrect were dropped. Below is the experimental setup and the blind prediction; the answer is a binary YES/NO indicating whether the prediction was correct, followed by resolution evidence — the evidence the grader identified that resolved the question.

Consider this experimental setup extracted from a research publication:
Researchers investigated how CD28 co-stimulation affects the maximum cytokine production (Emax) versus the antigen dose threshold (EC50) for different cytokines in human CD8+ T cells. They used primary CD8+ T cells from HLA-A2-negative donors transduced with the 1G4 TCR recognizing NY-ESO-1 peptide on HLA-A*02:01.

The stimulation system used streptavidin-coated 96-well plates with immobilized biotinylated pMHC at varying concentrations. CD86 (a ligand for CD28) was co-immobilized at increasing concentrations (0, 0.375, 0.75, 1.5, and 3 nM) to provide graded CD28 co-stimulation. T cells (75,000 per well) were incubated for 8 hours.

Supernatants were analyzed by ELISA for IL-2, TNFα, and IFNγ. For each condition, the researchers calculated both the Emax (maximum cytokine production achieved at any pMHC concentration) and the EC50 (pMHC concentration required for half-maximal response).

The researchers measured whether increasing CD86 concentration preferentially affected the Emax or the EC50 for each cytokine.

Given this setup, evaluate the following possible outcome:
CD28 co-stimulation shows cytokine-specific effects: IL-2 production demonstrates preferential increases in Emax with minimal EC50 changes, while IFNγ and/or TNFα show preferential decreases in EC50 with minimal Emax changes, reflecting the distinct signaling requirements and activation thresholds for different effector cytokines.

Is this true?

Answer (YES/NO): NO